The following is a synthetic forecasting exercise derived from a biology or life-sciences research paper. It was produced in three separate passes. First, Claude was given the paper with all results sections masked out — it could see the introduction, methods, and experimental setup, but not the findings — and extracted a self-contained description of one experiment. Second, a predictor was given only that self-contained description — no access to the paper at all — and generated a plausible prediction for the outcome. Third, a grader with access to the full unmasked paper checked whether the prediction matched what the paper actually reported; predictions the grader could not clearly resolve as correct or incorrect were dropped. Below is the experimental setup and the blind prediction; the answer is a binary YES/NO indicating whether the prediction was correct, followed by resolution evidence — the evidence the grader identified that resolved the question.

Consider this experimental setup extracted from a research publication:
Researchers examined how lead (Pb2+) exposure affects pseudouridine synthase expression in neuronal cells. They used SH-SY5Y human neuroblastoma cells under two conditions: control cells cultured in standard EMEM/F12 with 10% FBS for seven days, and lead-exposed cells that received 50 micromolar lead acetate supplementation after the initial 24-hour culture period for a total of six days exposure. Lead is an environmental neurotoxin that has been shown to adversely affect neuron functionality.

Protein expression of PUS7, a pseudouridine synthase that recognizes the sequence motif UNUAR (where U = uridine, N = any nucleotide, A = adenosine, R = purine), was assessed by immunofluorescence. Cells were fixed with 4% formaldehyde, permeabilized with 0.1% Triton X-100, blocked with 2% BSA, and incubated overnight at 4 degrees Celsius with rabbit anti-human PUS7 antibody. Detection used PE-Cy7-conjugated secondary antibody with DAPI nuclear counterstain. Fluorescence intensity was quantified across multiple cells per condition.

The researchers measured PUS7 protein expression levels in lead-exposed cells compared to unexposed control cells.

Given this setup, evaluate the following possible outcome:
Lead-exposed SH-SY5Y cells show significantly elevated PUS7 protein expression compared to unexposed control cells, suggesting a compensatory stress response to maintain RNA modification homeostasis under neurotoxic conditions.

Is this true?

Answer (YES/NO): NO